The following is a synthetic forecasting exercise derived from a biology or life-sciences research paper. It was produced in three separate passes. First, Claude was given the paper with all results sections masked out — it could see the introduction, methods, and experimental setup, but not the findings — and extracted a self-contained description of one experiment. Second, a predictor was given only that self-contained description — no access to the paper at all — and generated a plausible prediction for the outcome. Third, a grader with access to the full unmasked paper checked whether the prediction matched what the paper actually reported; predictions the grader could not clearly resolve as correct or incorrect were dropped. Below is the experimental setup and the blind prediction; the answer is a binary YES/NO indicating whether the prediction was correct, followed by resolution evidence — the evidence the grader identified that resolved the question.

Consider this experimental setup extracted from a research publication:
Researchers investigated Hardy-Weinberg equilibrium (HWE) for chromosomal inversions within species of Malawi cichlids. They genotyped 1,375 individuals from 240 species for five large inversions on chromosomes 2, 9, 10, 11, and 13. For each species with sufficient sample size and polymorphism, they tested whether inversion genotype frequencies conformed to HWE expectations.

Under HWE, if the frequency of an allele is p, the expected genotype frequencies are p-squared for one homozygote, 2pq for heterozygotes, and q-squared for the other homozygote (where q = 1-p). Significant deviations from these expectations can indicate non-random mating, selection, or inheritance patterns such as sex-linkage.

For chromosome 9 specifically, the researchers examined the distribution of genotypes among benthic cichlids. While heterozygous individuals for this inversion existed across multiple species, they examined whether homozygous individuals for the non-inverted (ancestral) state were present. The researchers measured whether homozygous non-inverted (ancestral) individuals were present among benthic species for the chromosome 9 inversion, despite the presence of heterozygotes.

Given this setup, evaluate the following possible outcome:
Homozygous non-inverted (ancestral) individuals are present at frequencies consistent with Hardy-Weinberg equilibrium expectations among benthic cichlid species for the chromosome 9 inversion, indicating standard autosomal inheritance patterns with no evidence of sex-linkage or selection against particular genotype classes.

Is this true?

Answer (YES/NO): NO